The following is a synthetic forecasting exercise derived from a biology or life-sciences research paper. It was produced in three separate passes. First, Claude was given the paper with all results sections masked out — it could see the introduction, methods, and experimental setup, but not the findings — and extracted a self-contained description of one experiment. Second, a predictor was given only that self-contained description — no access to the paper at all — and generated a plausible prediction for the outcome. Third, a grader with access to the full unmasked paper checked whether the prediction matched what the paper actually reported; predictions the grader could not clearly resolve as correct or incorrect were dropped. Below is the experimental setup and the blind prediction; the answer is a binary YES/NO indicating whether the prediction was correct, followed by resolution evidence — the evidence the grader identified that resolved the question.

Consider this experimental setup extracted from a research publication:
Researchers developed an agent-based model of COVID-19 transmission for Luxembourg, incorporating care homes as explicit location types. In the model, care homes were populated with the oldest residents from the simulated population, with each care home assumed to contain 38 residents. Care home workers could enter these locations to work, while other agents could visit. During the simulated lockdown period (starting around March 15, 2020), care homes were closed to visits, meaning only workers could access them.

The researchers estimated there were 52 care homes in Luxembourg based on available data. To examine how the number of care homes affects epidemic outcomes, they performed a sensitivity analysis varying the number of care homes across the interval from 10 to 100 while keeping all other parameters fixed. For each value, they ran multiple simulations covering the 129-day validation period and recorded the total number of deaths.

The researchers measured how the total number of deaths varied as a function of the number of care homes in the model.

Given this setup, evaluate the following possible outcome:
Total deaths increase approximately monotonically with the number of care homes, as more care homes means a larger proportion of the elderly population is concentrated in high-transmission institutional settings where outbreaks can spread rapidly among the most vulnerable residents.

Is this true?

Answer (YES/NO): YES